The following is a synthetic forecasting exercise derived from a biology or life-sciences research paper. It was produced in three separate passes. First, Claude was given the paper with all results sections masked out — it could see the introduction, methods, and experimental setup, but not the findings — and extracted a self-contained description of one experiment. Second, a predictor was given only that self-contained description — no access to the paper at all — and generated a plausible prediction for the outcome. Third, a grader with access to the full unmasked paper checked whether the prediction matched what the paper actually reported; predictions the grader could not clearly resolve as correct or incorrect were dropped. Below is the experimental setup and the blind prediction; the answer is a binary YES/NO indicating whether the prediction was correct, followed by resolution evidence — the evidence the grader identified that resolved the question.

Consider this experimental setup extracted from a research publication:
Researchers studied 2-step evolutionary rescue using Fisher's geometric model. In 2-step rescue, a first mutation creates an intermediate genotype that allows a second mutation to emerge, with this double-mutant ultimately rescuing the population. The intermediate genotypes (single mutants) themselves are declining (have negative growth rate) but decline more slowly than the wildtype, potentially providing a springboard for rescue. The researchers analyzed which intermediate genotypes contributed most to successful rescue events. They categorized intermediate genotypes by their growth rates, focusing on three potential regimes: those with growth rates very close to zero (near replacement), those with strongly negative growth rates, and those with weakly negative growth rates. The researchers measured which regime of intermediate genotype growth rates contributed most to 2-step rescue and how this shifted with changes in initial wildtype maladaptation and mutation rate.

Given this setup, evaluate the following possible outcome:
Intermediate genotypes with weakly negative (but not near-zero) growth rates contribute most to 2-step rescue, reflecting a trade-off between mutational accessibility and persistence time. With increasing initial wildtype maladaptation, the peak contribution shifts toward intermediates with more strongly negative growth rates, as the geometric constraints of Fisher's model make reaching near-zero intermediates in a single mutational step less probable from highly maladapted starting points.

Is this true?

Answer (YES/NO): NO